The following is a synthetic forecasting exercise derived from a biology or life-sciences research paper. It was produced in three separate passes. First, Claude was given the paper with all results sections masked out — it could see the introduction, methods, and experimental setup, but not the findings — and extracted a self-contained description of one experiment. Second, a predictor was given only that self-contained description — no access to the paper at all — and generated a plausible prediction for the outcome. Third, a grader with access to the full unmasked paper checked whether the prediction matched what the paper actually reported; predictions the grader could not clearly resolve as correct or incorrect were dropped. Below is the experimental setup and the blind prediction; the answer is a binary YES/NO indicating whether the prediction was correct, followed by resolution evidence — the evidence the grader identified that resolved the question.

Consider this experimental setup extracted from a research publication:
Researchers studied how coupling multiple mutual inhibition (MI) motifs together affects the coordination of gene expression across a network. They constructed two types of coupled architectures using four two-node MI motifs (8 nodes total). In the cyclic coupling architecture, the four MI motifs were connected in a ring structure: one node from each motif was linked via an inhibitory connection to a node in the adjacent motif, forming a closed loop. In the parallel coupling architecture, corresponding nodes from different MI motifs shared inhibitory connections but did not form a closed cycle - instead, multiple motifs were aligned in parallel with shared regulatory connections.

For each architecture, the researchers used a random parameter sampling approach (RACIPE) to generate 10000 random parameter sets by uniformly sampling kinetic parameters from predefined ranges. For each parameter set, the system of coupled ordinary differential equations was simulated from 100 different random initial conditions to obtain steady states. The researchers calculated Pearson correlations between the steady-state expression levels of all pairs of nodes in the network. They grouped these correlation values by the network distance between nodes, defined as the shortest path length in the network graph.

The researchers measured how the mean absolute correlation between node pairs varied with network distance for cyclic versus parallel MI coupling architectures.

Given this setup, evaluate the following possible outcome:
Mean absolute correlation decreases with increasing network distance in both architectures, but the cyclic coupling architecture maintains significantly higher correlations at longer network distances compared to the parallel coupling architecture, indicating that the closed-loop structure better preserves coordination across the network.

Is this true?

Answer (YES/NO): NO